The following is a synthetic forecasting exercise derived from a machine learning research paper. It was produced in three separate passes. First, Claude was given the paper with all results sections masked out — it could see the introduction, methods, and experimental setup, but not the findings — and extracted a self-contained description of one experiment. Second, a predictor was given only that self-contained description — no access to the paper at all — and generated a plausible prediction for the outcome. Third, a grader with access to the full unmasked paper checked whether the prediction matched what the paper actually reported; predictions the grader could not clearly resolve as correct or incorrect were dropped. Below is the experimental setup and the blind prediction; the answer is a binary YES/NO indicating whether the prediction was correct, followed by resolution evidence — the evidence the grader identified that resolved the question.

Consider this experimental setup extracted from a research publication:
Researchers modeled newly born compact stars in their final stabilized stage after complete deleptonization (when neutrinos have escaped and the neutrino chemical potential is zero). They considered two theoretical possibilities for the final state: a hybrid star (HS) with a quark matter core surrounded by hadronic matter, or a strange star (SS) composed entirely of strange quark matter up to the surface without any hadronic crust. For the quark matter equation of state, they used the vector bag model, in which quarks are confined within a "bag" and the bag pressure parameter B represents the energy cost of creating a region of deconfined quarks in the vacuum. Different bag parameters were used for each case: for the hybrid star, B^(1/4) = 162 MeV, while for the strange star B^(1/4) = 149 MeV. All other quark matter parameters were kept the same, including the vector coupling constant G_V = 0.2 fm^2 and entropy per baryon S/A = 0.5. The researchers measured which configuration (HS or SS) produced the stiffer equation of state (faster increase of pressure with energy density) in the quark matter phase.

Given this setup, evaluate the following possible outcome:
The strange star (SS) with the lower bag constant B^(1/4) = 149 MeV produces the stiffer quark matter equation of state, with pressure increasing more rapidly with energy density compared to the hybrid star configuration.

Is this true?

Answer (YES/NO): YES